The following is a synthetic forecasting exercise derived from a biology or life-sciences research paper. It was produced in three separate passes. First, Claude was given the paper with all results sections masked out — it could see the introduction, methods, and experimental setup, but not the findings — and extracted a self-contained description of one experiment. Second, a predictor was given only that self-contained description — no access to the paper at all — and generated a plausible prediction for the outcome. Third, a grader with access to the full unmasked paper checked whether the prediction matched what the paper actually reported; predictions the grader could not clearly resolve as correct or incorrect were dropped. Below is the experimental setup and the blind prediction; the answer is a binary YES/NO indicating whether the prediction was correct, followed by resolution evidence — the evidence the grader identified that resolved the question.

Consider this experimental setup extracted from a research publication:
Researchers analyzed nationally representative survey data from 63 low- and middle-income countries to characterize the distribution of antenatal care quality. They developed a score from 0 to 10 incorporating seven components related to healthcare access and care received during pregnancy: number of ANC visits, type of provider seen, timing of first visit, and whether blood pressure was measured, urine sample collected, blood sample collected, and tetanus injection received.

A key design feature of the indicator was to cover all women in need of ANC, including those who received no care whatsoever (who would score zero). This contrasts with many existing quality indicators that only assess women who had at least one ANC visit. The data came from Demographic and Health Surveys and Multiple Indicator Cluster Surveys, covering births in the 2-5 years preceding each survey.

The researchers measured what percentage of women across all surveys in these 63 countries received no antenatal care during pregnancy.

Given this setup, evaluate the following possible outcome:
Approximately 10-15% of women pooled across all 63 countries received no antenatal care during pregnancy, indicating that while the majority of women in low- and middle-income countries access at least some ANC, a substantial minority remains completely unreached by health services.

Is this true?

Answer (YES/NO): NO